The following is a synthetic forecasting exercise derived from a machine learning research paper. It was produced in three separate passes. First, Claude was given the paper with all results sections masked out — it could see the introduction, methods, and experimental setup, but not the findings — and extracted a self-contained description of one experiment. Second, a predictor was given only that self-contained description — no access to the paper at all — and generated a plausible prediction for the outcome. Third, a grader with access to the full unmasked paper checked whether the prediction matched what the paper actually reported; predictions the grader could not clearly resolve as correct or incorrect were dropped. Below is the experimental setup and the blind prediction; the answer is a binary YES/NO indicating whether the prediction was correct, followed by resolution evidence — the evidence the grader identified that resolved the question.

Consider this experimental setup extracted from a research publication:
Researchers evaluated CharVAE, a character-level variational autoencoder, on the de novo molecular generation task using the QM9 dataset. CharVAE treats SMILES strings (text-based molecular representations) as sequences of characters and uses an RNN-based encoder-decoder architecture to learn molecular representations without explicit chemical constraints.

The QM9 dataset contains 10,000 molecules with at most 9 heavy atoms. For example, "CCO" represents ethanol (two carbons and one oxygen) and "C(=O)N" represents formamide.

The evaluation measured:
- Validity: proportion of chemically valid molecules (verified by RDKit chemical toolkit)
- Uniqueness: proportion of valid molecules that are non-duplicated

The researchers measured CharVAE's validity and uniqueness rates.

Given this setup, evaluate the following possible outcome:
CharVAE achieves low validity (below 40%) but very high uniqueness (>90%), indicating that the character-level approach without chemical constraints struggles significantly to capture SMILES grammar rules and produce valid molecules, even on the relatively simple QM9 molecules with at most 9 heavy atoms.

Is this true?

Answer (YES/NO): YES